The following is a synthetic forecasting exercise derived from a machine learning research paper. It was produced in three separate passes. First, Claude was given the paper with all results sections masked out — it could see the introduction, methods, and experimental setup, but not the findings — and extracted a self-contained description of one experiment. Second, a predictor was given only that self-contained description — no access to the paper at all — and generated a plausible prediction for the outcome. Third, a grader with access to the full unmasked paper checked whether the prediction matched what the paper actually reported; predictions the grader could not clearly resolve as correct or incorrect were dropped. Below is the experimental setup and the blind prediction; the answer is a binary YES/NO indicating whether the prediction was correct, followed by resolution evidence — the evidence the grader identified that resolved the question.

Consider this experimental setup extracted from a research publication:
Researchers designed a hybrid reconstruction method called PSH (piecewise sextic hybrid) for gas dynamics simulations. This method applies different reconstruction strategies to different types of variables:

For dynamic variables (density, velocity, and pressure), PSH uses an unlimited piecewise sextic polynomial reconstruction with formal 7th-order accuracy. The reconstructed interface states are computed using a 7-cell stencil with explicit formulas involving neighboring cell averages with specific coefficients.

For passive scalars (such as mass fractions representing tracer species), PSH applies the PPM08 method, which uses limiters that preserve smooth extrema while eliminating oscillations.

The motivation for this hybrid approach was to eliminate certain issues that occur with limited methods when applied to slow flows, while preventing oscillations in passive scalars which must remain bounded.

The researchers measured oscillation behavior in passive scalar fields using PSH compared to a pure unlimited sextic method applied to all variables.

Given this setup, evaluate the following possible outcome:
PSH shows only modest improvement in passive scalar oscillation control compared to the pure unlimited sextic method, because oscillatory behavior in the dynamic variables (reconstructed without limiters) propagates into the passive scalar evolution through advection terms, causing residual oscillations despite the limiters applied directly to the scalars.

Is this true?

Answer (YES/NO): NO